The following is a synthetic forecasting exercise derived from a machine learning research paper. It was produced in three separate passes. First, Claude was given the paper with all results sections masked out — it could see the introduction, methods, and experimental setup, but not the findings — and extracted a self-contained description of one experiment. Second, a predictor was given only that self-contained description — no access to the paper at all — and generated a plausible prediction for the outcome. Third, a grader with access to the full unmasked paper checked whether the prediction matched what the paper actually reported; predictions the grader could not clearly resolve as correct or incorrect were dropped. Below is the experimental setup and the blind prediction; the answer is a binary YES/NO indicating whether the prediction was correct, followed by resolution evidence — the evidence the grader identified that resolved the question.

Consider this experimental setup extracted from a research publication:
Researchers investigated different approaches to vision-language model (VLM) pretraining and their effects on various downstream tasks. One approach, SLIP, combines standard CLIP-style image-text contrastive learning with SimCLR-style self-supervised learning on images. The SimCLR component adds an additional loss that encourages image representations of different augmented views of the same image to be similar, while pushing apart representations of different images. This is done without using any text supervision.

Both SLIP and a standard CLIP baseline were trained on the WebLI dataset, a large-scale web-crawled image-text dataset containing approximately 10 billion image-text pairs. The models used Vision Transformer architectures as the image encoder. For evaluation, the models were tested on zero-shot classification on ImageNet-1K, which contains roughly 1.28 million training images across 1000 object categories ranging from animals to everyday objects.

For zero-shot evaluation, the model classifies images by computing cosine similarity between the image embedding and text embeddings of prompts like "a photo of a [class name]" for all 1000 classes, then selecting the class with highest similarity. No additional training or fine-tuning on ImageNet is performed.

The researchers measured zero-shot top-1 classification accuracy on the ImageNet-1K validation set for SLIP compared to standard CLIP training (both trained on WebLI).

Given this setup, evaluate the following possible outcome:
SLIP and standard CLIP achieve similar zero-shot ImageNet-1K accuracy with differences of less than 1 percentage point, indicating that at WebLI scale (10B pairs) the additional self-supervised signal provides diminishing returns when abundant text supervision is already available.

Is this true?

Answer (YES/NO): YES